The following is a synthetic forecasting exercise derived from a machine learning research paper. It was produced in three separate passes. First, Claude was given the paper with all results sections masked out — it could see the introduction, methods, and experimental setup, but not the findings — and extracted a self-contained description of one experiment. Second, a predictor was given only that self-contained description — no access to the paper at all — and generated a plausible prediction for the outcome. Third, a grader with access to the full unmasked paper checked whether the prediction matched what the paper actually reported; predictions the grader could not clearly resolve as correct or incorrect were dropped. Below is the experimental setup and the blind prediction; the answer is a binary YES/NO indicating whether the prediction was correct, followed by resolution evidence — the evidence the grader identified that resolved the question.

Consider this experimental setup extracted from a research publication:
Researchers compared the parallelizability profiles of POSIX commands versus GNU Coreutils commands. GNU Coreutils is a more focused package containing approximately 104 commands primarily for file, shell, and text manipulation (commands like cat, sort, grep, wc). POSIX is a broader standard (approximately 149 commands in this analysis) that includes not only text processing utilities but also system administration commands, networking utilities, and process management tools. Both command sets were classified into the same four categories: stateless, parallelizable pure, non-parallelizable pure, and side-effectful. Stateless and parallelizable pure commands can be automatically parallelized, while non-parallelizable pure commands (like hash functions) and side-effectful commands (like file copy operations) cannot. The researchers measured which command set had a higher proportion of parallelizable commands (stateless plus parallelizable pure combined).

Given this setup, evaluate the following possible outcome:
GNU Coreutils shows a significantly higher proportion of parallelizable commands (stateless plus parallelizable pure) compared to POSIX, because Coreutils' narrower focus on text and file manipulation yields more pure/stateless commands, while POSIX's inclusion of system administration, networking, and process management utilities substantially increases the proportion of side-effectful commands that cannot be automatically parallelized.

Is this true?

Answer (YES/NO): YES